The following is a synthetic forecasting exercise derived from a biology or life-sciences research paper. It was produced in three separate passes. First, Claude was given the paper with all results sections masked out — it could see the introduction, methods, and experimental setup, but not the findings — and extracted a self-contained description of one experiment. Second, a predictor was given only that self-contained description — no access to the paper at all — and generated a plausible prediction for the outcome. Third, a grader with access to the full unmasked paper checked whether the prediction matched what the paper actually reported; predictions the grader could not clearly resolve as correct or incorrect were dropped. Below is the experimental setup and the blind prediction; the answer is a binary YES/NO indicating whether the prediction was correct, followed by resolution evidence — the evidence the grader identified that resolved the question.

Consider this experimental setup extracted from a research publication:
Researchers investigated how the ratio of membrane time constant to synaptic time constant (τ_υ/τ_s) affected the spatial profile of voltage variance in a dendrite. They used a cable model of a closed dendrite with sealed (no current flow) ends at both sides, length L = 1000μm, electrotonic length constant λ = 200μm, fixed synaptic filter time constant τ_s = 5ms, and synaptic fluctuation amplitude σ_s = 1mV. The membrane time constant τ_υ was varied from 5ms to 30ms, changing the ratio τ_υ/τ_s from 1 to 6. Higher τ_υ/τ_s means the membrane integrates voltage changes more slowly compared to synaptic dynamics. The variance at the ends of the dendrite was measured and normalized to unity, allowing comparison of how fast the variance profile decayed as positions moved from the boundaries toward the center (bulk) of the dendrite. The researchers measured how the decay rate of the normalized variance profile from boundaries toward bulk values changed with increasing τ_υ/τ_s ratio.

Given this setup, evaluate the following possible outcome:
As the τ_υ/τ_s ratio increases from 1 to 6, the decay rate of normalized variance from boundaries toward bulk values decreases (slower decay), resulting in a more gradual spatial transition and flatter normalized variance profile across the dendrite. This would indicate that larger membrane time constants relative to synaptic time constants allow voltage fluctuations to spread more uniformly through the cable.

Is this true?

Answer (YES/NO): NO